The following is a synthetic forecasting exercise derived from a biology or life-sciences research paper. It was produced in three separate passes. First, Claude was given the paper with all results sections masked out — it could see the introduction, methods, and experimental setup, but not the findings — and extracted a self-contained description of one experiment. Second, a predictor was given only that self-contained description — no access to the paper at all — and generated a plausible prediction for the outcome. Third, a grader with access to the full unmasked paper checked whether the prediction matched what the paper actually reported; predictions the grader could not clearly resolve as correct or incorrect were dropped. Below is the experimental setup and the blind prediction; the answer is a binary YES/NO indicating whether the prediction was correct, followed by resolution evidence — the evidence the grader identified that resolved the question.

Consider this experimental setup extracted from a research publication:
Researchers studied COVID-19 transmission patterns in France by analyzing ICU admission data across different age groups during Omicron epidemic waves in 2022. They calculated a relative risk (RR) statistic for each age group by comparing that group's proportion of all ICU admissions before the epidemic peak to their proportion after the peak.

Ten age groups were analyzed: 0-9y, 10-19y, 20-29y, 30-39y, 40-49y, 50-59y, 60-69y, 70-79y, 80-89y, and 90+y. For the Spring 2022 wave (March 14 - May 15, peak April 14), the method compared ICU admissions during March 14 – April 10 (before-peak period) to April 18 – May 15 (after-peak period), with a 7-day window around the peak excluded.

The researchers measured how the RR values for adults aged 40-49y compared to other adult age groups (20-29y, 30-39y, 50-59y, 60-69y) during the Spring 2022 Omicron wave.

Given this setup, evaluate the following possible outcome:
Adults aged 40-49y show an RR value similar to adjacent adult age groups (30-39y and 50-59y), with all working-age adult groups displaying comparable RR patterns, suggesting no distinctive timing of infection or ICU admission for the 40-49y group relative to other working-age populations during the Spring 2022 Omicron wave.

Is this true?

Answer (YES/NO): NO